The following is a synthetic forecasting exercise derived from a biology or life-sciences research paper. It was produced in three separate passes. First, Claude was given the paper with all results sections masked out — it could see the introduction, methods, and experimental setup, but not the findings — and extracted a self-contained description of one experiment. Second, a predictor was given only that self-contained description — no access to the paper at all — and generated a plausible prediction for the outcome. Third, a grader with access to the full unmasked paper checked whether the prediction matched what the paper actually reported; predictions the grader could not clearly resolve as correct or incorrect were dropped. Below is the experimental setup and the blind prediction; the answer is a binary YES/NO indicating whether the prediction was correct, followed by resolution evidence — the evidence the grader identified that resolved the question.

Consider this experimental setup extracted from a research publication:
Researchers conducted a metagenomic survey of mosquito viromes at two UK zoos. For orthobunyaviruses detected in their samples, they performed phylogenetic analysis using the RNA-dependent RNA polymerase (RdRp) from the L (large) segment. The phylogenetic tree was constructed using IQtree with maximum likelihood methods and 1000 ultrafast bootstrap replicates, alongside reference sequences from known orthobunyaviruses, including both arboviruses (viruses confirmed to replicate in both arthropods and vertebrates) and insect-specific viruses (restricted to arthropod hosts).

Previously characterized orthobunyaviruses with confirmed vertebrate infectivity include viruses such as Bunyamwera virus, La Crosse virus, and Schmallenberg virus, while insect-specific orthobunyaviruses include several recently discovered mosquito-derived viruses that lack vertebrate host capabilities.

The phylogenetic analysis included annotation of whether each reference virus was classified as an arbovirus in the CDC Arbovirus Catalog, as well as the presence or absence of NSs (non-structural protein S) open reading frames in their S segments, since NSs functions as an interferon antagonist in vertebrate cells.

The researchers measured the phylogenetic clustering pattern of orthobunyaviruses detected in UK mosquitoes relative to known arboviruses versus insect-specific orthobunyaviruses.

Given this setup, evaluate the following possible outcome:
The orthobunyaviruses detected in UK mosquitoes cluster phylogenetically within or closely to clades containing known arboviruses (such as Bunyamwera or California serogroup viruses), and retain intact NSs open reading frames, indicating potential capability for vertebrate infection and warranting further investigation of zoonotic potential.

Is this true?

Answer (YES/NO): NO